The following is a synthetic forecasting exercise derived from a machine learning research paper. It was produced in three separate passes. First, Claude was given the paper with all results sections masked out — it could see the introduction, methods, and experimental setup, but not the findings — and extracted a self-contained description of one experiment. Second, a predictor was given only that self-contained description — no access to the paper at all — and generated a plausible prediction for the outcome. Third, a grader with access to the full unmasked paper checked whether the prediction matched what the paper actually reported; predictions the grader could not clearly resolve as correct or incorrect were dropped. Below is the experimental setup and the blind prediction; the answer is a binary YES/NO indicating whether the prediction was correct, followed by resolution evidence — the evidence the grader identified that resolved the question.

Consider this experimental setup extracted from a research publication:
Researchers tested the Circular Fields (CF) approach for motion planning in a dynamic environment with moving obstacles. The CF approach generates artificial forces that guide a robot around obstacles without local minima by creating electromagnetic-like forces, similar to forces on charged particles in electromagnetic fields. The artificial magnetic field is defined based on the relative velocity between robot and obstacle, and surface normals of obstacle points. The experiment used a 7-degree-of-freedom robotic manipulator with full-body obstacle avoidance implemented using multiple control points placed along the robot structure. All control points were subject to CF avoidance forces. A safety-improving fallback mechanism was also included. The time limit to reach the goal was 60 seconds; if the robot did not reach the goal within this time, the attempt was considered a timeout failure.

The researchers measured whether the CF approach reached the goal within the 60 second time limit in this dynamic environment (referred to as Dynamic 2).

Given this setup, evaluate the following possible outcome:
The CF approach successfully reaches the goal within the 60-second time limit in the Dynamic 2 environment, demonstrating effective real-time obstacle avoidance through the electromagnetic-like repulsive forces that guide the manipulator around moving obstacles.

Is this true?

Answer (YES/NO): NO